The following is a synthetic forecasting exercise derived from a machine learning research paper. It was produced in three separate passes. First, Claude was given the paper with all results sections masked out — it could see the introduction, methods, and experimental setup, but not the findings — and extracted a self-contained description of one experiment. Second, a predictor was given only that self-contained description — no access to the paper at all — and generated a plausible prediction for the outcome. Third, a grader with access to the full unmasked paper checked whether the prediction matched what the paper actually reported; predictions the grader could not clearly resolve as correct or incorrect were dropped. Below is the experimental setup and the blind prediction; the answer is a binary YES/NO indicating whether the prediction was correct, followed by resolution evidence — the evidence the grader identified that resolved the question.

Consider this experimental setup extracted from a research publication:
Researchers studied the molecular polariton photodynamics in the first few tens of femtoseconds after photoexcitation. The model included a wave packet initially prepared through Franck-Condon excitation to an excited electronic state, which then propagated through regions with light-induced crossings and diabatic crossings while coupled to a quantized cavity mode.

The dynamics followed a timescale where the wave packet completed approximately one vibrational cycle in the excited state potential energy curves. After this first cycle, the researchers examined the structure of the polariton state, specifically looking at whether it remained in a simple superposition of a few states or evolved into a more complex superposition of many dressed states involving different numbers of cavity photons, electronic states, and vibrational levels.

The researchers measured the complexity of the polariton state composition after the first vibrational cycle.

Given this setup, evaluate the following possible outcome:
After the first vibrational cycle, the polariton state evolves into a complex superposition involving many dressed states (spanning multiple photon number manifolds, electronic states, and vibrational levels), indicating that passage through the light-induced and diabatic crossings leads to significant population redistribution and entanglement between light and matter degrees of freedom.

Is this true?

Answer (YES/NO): YES